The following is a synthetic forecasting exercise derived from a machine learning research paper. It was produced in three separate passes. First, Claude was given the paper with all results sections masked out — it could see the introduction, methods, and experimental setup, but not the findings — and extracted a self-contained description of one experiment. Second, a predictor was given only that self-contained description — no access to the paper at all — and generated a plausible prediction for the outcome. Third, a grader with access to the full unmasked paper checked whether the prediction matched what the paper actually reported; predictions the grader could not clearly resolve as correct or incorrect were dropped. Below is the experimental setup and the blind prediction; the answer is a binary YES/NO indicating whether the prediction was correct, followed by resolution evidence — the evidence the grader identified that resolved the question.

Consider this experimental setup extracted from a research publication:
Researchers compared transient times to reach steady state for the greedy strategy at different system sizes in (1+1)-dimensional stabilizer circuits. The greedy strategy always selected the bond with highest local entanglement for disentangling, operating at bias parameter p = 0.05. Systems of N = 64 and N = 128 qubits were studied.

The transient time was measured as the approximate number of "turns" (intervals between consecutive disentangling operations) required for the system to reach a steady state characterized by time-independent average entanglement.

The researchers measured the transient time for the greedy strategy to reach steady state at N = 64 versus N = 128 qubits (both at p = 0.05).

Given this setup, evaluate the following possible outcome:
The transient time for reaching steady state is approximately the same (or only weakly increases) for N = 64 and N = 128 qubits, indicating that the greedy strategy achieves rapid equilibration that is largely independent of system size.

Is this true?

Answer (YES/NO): NO